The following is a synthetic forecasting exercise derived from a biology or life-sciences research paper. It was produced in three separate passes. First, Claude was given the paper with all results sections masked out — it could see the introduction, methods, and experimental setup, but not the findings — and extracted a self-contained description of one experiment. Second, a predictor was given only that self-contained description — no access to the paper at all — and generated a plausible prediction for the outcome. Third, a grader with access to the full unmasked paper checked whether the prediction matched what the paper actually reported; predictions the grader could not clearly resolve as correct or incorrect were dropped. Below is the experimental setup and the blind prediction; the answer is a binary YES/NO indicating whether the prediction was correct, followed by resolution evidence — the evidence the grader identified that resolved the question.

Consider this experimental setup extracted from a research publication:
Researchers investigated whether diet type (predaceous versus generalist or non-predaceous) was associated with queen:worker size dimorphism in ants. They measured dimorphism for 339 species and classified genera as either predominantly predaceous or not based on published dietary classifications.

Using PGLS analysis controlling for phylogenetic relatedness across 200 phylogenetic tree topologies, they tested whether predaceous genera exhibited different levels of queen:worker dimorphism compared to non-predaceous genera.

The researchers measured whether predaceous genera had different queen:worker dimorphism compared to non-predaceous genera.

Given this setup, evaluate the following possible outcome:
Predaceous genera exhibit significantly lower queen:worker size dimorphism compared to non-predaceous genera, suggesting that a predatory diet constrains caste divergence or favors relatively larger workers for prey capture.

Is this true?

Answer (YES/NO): NO